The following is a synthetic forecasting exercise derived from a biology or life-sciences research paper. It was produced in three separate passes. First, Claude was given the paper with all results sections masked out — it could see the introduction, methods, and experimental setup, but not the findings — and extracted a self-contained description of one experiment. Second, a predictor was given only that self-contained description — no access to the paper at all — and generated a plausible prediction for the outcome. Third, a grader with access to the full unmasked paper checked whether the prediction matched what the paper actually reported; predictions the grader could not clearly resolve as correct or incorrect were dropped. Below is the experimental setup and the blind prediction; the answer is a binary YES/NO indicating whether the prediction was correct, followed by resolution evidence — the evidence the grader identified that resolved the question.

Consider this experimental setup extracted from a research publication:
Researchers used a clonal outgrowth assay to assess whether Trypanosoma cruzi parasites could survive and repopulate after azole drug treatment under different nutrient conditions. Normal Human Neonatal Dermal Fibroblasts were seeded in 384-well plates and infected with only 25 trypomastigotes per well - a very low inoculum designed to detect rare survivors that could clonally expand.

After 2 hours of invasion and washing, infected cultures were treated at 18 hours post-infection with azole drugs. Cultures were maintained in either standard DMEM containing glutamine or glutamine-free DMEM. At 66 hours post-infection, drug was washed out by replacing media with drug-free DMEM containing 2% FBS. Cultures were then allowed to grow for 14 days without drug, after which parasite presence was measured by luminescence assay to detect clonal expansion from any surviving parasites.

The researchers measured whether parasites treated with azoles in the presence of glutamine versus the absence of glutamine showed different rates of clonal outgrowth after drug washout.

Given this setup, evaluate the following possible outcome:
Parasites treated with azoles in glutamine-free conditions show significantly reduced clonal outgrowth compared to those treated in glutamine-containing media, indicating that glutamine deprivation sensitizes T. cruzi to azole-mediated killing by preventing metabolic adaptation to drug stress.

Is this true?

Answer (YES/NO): NO